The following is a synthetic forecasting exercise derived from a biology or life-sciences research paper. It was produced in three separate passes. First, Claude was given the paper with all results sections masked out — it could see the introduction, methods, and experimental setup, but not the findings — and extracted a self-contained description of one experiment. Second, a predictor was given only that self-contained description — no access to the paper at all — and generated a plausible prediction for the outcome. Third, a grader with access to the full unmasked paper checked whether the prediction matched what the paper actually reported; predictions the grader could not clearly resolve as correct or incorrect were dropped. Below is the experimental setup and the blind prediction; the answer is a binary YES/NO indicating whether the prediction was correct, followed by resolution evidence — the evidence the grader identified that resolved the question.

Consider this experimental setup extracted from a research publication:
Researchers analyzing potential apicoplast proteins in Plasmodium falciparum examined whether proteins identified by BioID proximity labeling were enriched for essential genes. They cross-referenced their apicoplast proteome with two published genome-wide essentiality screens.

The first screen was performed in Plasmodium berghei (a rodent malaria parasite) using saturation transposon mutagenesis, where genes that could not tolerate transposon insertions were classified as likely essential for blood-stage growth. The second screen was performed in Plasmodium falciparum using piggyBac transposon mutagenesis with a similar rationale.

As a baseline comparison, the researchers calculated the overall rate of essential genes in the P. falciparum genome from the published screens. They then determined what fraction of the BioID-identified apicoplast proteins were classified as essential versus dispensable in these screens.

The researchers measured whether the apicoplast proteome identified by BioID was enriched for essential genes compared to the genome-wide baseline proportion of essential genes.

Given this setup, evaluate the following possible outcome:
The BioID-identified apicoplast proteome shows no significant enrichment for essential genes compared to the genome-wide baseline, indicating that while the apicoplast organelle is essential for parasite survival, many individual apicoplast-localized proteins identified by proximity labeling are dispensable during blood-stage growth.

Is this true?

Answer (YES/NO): NO